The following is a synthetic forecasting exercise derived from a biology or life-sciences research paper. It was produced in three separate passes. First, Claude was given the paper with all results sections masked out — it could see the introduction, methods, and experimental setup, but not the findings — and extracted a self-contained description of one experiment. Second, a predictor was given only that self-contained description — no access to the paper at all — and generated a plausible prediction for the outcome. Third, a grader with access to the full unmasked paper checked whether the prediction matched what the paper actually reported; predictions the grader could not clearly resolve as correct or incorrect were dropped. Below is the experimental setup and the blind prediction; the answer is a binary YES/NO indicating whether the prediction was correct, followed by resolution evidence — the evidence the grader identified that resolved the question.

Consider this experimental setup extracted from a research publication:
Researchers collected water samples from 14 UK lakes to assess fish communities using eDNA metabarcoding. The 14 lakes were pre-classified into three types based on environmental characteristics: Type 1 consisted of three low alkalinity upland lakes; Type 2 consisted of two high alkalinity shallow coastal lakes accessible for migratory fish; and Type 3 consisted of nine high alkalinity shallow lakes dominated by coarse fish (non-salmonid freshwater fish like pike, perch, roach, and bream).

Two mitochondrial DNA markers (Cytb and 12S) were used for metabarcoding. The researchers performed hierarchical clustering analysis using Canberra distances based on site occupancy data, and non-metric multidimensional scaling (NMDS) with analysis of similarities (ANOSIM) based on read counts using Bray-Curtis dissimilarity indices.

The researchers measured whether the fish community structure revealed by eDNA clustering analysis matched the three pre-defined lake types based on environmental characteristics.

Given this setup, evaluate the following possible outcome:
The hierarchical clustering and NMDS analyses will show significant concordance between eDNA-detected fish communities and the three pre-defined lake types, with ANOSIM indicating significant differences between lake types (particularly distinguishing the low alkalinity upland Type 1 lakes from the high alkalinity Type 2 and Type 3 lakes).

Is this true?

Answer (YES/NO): NO